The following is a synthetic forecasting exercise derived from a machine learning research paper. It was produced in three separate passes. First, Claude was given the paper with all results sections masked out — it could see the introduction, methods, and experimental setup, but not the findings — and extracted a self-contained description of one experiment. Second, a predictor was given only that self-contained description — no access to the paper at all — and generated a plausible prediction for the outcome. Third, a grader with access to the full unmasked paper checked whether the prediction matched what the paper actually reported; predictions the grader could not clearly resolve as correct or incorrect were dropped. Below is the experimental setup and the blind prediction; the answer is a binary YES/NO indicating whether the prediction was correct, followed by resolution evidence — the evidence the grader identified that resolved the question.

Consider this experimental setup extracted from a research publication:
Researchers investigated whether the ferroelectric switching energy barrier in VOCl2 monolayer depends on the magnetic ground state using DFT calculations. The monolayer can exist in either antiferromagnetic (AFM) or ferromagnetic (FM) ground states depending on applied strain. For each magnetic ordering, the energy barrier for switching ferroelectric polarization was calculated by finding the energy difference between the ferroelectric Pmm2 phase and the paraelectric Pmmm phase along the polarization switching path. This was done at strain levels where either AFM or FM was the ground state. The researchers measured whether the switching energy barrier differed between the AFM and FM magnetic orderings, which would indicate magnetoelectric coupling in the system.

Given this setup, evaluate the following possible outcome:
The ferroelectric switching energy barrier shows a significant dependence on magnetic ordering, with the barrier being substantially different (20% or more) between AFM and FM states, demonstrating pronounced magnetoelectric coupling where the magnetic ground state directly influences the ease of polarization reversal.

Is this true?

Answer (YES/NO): NO